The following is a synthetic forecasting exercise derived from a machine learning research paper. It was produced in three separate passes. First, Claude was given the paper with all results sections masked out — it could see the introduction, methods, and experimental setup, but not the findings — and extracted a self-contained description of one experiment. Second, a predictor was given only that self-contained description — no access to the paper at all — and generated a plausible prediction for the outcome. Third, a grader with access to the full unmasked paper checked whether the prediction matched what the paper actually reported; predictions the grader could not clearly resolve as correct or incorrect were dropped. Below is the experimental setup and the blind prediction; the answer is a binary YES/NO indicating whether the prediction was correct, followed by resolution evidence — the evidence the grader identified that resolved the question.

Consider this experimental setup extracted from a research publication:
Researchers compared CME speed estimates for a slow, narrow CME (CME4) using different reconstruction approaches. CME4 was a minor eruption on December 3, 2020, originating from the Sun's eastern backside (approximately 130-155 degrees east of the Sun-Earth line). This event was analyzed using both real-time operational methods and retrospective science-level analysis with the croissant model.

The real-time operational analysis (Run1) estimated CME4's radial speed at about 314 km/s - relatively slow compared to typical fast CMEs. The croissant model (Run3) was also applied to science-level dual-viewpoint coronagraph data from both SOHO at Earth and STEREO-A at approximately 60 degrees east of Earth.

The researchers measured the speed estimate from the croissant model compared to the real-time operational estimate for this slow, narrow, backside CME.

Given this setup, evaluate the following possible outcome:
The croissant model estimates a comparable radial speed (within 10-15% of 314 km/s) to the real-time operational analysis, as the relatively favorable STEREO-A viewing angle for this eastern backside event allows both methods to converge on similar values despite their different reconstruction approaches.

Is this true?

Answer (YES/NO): NO